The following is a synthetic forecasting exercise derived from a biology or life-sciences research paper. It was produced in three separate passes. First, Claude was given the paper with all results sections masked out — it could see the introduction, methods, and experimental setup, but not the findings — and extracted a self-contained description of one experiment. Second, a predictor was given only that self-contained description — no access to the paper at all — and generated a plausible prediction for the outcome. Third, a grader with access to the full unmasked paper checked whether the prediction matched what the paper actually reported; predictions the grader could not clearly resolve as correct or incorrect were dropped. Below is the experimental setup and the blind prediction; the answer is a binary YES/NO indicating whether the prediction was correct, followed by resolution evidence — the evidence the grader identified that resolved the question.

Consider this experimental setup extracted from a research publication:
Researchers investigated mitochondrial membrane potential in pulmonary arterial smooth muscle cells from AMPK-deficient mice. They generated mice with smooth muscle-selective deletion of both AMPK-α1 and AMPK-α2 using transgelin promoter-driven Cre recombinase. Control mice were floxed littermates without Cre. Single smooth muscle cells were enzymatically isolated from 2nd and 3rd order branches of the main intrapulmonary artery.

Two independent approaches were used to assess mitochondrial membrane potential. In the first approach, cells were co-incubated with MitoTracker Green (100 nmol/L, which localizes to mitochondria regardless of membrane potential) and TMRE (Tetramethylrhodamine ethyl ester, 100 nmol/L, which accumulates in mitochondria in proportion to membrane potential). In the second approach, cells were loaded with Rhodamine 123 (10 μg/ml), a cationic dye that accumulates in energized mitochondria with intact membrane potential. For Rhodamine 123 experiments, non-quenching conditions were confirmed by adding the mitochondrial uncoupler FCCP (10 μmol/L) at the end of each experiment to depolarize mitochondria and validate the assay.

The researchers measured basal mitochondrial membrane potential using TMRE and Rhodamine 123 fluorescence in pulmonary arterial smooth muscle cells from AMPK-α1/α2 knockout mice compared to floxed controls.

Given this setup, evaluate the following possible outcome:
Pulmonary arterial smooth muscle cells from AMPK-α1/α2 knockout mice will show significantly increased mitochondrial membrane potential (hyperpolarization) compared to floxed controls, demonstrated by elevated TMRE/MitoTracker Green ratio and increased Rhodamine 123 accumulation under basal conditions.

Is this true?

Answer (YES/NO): NO